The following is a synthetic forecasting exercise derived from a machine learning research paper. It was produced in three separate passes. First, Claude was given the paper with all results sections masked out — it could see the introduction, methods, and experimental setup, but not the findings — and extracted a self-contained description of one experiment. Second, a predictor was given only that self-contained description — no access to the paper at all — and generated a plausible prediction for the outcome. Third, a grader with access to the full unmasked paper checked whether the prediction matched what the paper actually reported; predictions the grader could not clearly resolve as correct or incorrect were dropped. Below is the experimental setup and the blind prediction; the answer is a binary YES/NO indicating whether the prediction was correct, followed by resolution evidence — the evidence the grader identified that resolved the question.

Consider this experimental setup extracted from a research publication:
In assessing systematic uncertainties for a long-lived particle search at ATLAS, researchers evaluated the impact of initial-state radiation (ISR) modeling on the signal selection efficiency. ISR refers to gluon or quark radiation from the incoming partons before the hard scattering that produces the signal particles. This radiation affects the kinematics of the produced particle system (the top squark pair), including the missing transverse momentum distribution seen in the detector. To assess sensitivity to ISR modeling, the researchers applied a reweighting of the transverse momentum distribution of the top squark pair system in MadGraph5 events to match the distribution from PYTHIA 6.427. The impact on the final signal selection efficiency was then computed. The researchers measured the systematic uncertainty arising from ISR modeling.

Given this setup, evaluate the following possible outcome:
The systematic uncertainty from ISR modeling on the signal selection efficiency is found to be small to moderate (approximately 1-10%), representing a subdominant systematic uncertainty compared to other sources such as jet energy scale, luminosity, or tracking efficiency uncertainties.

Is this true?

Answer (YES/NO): NO